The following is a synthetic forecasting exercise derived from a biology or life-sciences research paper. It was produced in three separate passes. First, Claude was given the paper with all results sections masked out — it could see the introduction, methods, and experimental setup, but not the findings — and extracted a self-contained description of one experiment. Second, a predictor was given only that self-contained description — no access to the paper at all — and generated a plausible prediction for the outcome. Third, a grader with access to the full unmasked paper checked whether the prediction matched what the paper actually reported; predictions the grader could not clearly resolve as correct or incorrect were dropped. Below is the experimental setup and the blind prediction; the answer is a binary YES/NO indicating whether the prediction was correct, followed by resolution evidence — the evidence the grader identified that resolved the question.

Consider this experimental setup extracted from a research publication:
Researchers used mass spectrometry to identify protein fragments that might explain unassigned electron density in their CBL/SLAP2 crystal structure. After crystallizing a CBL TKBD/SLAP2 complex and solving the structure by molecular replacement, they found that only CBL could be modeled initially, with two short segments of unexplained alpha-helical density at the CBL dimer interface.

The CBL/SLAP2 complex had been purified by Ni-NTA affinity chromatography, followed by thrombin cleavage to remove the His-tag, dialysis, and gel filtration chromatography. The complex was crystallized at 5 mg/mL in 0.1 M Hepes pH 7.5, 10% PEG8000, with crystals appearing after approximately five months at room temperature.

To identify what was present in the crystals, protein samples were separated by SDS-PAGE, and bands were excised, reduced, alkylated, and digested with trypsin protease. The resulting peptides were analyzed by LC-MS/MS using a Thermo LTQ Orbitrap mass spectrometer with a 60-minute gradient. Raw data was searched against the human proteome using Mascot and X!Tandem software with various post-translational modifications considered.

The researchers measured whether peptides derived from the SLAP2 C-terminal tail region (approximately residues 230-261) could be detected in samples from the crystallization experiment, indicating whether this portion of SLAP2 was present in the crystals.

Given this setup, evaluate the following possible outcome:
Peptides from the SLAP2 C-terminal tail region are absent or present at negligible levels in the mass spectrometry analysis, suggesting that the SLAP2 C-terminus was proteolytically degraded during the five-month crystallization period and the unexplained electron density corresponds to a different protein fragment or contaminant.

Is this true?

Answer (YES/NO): NO